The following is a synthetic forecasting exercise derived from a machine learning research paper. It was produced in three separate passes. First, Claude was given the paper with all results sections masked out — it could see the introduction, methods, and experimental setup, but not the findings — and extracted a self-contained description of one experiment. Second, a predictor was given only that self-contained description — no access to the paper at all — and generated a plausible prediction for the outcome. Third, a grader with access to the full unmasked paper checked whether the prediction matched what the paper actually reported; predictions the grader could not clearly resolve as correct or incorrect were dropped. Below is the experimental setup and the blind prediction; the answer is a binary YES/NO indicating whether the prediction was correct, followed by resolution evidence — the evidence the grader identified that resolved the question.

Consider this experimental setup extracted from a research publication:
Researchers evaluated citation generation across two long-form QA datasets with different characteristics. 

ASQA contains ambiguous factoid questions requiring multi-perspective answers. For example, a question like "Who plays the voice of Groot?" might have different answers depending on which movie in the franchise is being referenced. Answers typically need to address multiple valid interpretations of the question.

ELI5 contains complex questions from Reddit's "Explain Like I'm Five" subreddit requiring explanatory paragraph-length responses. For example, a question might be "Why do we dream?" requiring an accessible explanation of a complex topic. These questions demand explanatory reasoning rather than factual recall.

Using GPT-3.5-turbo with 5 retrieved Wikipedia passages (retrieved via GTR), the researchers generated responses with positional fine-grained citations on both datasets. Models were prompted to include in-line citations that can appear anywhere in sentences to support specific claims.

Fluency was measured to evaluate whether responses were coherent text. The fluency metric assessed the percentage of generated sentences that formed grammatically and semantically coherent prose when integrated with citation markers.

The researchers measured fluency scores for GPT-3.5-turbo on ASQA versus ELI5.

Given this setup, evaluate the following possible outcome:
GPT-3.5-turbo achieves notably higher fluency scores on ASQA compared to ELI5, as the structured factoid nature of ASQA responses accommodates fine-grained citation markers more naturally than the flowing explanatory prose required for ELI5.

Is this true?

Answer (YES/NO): YES